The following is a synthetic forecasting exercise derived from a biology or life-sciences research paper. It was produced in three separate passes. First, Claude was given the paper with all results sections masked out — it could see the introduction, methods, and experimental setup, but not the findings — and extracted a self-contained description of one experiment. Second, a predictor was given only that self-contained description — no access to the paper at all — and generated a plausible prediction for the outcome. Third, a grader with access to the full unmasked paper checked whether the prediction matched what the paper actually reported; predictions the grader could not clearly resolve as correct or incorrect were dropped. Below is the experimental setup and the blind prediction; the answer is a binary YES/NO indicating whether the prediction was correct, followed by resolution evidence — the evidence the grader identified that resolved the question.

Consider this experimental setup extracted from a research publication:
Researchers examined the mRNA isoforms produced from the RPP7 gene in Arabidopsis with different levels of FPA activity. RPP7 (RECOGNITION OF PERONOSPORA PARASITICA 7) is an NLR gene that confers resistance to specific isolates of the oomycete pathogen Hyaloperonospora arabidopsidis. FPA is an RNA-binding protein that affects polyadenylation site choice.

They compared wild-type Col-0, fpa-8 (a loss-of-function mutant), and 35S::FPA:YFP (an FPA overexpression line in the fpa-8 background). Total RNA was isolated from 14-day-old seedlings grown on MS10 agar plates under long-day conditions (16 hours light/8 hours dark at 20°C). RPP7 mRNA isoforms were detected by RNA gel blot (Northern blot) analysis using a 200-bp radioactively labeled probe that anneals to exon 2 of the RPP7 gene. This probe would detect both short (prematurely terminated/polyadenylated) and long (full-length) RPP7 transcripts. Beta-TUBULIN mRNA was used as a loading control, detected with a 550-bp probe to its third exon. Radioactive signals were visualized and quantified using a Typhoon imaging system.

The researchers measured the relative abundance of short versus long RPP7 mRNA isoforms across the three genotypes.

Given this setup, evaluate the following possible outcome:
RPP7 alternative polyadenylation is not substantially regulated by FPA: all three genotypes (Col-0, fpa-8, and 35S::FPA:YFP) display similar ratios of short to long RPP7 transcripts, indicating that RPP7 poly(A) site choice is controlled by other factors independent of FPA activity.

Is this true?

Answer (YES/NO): NO